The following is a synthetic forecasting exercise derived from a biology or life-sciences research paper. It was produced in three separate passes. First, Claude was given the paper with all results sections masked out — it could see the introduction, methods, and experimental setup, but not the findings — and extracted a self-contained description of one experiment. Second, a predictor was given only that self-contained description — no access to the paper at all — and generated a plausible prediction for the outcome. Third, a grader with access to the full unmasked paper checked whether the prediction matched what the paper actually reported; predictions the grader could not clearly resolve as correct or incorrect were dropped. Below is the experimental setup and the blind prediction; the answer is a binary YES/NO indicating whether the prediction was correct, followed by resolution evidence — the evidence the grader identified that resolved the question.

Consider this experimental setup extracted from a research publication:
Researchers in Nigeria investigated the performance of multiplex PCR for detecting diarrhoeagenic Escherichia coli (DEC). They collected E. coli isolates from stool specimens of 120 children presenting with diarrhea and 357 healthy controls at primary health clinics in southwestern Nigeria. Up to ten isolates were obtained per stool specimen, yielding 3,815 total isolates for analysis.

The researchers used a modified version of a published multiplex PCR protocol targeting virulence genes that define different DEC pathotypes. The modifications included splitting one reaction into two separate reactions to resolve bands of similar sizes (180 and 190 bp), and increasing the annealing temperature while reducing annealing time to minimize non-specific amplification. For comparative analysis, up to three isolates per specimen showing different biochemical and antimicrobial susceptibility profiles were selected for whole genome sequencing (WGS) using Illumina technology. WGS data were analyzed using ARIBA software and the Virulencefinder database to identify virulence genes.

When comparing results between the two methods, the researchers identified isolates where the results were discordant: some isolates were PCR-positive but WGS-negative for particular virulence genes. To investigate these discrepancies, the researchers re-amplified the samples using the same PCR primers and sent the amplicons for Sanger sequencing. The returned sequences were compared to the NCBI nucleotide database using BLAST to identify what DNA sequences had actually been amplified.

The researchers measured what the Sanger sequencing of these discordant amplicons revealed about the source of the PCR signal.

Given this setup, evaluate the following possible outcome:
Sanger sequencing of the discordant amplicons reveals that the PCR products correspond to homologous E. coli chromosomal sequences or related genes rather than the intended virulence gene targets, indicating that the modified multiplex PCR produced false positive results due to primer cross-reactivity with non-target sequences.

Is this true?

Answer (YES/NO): YES